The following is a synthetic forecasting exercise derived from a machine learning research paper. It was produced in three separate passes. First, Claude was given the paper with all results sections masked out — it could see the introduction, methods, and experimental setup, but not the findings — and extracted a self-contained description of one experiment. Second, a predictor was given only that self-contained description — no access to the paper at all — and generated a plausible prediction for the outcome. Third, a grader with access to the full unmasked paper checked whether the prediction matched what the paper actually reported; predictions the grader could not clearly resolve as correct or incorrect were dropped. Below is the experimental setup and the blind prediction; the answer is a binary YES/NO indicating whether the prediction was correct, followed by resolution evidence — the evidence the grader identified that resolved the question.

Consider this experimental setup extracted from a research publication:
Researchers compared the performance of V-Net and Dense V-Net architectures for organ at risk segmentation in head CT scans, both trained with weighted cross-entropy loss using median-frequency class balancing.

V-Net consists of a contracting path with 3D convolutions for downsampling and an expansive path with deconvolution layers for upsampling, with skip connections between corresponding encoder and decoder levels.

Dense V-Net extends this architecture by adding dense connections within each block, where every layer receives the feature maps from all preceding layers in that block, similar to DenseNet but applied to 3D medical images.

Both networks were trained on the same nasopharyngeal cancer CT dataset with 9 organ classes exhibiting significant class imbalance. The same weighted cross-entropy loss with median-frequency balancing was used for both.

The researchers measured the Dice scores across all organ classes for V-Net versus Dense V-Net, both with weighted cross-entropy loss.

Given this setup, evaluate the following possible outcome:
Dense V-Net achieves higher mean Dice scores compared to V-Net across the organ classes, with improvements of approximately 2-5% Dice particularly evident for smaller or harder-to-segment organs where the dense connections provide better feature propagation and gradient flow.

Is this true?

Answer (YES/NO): NO